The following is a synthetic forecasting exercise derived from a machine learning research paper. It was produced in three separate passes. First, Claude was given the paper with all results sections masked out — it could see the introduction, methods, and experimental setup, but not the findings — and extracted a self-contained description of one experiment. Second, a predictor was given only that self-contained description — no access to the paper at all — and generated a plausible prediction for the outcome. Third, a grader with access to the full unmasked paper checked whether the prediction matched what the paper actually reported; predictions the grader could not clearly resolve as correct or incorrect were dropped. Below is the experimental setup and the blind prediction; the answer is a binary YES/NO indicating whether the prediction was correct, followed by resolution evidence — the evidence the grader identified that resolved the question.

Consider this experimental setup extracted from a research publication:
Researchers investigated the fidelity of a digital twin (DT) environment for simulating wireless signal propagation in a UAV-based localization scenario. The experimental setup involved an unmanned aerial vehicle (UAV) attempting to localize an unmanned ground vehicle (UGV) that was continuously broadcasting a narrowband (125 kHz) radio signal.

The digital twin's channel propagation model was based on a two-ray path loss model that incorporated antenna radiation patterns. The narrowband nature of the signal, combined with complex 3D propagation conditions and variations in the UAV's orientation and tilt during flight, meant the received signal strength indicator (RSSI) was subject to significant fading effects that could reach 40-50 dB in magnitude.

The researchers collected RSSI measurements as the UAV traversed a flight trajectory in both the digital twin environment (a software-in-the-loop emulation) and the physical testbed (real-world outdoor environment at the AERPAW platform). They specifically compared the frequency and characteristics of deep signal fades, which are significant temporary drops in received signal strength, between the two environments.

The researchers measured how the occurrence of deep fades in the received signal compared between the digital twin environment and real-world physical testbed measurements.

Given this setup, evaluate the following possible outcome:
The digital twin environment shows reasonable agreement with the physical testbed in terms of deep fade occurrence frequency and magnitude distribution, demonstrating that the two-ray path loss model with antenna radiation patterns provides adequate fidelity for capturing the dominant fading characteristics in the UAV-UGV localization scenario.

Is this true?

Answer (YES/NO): NO